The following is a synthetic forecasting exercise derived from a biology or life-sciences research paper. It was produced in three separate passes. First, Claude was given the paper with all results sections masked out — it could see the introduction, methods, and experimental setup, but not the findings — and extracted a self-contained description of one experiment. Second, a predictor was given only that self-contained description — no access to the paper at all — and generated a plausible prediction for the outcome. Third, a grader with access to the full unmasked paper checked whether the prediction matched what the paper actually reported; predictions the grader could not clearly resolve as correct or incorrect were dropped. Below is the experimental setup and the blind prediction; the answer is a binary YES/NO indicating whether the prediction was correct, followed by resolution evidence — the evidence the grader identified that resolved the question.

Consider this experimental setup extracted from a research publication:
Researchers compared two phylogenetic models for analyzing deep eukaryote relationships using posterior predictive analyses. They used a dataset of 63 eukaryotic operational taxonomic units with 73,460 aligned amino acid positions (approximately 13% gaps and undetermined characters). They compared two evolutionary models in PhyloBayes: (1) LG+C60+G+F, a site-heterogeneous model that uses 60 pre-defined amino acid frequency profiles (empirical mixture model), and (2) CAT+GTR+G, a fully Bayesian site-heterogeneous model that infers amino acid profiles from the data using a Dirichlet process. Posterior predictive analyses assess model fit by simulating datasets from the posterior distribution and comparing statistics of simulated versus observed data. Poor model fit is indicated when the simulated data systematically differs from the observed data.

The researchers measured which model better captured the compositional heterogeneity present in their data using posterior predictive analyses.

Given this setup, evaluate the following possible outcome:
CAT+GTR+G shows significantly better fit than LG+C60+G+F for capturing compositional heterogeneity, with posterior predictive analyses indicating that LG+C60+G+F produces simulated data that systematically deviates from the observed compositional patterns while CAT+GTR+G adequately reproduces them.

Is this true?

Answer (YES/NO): NO